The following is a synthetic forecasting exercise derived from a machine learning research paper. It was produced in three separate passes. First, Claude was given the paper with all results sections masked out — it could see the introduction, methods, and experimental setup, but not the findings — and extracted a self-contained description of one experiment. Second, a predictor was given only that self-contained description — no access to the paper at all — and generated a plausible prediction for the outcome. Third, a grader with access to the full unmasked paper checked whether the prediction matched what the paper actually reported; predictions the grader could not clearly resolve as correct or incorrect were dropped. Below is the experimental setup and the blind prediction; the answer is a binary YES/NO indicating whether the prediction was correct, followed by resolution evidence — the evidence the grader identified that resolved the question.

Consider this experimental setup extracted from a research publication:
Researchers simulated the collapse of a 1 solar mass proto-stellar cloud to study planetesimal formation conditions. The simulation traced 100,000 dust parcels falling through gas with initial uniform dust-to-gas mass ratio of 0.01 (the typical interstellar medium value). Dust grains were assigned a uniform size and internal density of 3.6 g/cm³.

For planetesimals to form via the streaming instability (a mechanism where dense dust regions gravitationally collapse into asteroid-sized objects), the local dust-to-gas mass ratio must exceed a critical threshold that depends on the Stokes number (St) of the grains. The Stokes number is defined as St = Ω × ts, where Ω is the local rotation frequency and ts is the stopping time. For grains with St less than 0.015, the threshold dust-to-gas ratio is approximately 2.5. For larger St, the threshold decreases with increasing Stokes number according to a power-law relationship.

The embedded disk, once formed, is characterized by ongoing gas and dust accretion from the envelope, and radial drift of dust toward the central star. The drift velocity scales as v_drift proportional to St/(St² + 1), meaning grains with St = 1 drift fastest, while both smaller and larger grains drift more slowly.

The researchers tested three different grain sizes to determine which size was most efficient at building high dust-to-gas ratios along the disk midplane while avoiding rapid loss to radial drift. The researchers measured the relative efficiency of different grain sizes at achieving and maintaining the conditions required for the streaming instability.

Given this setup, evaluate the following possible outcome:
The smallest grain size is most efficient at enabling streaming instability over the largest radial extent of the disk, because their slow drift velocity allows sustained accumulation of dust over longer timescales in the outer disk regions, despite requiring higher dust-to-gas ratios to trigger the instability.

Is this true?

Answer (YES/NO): NO